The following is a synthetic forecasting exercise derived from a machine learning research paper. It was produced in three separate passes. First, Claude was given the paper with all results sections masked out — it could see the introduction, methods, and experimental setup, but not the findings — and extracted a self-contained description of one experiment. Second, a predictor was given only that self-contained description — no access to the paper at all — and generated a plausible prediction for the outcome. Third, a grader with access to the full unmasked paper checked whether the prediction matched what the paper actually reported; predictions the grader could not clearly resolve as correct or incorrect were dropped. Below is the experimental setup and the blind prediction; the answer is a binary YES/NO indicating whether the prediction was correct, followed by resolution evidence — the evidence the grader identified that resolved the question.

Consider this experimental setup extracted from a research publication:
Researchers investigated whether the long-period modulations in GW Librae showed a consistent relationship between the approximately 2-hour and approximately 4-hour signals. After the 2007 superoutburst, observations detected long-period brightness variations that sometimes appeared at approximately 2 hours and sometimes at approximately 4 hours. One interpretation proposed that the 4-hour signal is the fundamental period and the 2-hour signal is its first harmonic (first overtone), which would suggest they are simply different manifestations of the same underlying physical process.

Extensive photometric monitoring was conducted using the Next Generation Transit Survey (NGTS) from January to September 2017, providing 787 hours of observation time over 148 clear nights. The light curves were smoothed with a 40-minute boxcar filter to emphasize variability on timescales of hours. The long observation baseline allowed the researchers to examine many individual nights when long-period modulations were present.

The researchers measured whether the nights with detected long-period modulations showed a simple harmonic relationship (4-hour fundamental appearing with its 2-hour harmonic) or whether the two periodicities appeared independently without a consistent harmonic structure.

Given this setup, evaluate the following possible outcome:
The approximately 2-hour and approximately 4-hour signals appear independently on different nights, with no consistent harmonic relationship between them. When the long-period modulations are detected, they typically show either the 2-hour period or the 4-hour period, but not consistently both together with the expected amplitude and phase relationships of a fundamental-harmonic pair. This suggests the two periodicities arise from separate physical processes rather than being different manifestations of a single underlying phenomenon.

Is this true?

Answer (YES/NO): YES